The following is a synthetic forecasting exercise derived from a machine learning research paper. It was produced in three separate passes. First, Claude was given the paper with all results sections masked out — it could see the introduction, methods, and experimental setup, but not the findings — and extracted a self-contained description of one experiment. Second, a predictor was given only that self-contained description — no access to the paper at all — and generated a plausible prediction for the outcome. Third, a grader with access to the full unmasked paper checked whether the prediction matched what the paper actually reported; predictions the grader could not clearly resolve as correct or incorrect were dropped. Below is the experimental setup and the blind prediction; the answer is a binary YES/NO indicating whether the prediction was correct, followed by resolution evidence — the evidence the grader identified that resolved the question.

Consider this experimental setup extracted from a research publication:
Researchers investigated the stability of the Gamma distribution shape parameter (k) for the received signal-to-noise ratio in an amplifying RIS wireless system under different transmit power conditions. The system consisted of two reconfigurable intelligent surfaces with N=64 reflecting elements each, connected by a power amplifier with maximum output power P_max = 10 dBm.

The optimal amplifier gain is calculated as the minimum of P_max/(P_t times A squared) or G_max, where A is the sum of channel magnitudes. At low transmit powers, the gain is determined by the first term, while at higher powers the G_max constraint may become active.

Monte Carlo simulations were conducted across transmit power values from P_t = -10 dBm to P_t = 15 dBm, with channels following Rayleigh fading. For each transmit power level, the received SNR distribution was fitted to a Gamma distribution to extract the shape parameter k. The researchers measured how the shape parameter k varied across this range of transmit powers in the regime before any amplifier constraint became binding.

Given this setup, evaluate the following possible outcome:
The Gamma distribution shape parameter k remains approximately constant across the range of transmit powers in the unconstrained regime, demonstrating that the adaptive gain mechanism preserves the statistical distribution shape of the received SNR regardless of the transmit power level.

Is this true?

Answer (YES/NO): YES